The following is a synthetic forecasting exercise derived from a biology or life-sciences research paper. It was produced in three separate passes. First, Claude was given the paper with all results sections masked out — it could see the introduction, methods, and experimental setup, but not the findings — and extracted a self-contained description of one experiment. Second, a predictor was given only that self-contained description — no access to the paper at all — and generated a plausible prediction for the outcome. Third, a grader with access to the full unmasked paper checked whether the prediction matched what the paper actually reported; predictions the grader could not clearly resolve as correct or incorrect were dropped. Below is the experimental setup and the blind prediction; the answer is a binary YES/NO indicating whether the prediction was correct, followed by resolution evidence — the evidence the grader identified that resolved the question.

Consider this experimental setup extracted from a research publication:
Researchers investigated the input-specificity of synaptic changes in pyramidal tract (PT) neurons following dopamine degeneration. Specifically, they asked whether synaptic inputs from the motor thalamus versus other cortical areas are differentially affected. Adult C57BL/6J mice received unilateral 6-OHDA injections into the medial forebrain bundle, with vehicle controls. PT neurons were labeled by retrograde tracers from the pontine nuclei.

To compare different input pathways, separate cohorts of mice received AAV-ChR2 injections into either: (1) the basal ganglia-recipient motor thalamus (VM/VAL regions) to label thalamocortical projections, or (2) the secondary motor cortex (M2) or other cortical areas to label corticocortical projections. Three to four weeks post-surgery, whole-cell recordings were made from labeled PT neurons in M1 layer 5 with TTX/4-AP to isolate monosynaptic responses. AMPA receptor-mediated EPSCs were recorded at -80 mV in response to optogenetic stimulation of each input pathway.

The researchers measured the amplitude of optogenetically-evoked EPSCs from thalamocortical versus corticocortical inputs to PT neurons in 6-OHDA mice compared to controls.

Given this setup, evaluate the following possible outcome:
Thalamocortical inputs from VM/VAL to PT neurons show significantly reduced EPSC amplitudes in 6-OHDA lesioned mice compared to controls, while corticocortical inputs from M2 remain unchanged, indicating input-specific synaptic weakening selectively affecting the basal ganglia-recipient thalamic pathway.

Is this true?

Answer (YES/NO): NO